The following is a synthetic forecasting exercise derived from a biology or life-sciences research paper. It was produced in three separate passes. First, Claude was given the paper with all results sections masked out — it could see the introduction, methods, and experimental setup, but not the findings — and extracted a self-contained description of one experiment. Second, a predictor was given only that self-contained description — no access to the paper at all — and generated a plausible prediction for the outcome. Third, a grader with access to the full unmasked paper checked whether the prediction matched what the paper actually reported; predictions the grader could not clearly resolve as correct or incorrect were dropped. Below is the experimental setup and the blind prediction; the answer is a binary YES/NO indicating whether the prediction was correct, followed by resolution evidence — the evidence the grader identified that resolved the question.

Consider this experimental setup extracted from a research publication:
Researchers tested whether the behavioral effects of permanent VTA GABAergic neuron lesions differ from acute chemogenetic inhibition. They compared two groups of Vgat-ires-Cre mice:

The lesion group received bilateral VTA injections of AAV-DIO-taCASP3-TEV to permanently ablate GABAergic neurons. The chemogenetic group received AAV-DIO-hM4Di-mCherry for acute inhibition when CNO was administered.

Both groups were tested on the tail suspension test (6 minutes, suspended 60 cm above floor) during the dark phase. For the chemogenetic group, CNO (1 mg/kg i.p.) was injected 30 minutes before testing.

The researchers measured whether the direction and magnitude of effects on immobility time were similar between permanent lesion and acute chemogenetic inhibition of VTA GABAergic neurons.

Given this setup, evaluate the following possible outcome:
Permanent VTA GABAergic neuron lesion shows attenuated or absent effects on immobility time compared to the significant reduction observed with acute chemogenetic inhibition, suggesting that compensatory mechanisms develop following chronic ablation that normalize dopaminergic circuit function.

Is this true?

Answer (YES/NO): NO